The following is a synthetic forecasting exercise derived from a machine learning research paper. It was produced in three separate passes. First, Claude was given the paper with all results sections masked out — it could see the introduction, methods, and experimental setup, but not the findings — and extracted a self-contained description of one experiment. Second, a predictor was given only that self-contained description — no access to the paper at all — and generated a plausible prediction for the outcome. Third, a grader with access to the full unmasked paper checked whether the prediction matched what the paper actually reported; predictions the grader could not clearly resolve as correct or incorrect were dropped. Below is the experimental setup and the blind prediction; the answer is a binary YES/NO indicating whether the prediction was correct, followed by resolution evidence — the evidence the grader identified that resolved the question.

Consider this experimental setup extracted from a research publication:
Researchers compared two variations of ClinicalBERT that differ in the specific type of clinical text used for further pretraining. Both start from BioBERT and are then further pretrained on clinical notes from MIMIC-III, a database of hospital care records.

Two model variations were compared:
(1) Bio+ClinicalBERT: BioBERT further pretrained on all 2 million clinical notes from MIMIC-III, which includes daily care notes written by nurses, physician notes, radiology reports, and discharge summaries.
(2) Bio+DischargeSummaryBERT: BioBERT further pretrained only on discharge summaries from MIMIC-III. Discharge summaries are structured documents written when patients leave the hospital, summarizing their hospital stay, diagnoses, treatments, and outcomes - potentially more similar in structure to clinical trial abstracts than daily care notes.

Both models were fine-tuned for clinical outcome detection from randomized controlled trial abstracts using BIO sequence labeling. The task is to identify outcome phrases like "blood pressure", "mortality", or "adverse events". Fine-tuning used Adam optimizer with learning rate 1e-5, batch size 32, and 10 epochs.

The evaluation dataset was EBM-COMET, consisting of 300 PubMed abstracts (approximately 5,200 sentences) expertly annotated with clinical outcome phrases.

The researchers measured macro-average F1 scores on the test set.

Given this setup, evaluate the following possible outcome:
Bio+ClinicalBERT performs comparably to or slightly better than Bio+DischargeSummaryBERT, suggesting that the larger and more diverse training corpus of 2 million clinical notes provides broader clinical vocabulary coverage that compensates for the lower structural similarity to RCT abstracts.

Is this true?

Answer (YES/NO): NO